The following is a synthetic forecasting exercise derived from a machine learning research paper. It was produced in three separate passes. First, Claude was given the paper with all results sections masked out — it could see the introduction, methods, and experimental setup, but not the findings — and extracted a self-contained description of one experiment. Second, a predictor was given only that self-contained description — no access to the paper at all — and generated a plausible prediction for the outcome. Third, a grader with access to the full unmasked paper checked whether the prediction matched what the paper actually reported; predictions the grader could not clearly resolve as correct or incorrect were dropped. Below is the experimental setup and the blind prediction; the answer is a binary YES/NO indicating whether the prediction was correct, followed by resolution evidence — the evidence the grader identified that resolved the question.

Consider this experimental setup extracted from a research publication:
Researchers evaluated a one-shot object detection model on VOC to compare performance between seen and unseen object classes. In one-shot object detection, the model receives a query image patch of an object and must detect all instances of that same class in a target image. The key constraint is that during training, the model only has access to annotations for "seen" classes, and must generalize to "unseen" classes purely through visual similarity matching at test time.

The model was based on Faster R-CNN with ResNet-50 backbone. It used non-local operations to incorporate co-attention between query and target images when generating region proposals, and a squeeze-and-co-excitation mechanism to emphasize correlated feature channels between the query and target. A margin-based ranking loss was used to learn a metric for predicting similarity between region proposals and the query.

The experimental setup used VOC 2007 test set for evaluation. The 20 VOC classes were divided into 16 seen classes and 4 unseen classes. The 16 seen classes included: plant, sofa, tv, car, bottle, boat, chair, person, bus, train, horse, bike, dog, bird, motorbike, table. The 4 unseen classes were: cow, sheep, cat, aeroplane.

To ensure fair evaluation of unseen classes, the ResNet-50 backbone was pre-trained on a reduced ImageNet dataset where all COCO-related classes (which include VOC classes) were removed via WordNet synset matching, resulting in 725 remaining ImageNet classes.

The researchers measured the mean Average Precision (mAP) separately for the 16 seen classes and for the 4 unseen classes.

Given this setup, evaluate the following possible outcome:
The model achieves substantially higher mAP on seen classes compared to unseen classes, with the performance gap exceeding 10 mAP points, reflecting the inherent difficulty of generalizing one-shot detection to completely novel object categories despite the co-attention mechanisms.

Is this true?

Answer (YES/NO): NO